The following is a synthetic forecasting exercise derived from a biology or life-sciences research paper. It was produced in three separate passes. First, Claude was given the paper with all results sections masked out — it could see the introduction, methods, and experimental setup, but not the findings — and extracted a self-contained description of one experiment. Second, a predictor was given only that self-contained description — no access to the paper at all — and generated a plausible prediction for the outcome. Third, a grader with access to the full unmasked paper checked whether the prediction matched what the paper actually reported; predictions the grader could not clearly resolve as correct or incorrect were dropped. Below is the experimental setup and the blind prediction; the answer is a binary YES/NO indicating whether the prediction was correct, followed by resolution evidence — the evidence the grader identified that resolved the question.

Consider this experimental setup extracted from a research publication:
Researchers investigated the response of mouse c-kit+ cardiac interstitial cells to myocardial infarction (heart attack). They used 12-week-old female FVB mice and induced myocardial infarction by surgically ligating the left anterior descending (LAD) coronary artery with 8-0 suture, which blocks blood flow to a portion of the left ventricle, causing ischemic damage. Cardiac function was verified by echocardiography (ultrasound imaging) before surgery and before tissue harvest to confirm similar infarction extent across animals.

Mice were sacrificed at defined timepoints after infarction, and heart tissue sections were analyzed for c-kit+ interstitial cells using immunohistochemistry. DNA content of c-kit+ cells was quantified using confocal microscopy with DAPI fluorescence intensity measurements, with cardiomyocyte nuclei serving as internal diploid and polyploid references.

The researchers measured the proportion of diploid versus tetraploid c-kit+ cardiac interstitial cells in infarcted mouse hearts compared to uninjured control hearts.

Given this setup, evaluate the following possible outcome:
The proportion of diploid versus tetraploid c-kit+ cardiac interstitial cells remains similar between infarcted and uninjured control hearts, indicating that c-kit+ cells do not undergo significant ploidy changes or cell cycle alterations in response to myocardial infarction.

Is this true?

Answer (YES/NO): NO